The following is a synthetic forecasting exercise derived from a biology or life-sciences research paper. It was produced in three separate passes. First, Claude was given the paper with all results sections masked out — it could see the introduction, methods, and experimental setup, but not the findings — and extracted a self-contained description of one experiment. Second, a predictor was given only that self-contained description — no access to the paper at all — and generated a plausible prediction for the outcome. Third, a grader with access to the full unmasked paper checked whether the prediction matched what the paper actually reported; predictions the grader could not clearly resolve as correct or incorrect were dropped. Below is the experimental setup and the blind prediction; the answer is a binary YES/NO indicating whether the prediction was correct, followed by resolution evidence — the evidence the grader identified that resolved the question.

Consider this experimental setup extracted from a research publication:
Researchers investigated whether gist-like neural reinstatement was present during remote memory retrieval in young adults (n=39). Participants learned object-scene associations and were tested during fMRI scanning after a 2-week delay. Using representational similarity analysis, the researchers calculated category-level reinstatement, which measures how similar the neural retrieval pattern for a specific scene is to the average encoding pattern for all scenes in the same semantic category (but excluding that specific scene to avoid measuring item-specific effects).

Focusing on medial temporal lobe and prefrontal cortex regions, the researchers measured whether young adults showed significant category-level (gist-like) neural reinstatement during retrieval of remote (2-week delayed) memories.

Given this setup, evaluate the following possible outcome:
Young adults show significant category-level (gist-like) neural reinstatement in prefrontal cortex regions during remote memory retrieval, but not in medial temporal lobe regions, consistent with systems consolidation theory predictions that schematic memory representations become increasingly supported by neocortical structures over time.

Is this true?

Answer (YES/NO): NO